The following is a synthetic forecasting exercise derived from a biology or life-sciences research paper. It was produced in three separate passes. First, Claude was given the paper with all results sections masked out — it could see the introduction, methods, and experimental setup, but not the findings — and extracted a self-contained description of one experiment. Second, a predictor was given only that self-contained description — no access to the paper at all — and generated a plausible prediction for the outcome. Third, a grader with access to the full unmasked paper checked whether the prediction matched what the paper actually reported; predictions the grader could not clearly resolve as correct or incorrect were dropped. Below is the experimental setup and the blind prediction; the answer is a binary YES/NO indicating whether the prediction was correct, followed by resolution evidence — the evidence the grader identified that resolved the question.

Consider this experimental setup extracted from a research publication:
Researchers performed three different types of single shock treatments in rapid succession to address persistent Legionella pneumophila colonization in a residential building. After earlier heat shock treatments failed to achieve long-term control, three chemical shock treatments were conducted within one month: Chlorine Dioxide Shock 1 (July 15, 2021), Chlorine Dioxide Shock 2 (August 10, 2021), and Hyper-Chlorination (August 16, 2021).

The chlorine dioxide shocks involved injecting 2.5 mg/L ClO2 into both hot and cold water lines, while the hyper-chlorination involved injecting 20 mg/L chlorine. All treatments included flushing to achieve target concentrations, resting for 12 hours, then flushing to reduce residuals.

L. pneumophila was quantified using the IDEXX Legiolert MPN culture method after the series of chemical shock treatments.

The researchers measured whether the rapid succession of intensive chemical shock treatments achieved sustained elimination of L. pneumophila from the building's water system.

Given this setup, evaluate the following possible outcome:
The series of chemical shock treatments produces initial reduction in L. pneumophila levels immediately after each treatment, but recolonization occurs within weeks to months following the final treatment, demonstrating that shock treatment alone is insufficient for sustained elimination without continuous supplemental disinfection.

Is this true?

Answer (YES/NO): NO